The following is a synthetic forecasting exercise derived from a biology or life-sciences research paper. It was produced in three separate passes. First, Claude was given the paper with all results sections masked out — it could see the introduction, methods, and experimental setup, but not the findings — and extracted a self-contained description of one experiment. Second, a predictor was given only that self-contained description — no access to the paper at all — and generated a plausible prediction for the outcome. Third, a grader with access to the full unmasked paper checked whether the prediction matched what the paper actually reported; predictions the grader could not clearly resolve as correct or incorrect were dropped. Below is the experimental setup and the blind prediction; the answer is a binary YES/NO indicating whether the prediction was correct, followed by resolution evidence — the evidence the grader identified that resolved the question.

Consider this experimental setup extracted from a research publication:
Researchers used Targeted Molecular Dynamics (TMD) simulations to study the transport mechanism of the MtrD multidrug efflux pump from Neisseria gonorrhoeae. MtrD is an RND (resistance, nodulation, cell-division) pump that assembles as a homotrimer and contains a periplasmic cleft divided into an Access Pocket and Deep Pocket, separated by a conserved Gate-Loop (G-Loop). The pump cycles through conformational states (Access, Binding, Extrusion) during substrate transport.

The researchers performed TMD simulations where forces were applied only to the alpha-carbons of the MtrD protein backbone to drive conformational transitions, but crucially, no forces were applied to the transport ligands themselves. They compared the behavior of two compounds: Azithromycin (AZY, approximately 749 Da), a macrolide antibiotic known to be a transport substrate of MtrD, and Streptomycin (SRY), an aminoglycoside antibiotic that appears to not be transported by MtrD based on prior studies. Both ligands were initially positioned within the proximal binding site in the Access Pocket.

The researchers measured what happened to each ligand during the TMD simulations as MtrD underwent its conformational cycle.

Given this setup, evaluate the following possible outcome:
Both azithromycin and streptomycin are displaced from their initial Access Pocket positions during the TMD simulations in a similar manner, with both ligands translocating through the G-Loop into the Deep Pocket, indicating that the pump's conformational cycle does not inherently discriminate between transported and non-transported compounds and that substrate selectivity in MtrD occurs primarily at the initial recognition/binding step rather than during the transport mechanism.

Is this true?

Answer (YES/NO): NO